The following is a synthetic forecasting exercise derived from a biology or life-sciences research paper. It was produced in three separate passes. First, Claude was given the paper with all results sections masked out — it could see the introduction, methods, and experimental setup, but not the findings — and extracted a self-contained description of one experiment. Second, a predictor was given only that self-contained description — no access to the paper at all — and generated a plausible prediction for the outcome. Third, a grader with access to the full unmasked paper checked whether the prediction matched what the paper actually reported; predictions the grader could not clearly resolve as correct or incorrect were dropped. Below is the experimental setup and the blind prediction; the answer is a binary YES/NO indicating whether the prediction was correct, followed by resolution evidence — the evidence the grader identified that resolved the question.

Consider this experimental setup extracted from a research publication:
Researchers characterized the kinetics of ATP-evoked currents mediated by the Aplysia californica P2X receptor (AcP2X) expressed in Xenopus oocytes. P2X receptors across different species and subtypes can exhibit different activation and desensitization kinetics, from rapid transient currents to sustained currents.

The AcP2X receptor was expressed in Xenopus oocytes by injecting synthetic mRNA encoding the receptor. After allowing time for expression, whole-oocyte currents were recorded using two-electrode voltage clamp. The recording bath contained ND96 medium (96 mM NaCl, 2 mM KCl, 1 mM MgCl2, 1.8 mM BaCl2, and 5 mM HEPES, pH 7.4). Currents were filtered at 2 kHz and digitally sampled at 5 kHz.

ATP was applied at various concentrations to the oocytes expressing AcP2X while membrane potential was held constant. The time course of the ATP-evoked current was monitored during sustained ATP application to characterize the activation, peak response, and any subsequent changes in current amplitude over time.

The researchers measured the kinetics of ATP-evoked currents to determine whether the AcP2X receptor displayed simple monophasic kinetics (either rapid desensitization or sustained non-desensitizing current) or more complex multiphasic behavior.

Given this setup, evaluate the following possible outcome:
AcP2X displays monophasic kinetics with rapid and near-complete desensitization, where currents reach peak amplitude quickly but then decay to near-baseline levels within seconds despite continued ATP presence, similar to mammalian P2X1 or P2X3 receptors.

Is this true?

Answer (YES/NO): NO